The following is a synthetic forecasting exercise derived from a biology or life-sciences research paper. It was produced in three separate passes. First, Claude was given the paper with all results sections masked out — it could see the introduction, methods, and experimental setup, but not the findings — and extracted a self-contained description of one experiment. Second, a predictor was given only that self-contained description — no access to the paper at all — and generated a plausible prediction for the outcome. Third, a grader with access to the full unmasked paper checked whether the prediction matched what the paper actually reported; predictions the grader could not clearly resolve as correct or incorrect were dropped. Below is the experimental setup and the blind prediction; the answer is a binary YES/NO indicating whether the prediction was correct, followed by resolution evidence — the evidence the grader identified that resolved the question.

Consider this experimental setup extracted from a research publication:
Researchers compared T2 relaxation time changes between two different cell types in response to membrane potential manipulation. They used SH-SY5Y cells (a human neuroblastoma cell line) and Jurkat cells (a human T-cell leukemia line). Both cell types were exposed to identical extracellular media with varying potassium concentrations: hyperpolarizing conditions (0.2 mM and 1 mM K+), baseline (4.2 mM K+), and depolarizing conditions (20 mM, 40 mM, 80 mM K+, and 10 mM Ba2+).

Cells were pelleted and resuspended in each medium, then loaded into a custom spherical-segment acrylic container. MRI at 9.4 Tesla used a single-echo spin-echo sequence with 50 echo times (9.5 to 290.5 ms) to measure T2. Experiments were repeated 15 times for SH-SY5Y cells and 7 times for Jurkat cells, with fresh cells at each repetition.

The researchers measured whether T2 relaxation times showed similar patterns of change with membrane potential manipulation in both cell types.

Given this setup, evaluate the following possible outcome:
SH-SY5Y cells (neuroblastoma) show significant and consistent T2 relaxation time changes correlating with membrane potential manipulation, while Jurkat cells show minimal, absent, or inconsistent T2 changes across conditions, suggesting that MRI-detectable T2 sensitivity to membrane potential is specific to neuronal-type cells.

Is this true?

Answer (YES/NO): NO